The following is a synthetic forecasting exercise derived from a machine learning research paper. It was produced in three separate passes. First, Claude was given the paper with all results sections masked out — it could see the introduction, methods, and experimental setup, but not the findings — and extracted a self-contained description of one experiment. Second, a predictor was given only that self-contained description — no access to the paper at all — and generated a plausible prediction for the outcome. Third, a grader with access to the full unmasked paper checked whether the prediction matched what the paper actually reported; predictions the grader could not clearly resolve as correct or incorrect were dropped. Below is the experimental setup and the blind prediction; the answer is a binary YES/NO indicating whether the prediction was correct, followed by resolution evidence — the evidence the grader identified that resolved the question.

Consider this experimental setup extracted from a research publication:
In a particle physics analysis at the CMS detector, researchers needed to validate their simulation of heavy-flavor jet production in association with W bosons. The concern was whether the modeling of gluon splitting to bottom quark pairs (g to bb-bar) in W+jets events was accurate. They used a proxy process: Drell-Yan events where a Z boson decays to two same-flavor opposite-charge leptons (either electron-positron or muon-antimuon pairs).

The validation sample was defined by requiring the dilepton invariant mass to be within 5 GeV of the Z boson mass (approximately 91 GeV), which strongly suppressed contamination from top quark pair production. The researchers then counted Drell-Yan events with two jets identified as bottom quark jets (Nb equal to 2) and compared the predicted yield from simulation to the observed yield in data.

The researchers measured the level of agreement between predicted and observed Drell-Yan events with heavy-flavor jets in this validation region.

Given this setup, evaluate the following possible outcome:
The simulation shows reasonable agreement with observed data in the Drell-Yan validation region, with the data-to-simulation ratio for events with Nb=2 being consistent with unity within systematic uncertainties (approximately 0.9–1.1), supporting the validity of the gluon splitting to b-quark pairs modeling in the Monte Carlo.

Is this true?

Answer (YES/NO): NO